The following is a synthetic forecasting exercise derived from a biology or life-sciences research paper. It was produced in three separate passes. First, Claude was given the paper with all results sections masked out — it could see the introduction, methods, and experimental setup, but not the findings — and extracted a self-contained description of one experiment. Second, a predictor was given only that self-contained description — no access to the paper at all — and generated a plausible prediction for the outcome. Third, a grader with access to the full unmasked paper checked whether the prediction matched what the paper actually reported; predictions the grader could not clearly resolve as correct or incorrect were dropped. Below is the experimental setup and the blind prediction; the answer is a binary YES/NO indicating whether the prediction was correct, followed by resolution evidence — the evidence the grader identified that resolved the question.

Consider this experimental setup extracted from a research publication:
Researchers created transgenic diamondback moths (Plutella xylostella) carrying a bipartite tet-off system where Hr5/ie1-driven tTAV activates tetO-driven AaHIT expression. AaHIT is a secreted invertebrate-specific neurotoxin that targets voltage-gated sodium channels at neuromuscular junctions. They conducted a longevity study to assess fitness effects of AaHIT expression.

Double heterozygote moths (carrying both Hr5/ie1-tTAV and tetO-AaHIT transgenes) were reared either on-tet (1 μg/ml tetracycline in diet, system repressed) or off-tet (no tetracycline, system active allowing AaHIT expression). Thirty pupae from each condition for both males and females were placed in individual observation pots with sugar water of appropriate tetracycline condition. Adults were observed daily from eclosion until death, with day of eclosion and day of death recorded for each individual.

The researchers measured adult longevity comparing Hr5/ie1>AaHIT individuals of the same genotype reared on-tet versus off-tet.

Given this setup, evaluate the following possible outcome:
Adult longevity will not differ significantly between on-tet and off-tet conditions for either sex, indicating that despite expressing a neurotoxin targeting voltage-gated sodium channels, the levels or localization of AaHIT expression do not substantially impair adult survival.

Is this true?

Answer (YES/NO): NO